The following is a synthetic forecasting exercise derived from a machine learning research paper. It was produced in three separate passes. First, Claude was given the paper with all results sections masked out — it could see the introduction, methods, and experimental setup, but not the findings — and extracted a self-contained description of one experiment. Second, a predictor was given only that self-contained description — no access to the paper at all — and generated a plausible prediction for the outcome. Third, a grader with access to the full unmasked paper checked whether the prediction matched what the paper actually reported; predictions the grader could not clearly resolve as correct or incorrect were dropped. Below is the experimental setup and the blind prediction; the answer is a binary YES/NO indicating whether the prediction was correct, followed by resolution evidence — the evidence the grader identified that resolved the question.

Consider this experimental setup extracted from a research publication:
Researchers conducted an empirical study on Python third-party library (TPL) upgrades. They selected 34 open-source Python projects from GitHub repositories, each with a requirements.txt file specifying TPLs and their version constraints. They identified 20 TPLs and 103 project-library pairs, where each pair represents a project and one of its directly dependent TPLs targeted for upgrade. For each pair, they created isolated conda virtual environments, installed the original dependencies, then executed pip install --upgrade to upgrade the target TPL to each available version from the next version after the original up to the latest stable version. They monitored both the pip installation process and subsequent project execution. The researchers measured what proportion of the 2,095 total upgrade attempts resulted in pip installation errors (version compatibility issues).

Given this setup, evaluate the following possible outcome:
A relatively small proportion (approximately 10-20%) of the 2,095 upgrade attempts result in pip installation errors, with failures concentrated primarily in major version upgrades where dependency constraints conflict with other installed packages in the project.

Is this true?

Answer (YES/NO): NO